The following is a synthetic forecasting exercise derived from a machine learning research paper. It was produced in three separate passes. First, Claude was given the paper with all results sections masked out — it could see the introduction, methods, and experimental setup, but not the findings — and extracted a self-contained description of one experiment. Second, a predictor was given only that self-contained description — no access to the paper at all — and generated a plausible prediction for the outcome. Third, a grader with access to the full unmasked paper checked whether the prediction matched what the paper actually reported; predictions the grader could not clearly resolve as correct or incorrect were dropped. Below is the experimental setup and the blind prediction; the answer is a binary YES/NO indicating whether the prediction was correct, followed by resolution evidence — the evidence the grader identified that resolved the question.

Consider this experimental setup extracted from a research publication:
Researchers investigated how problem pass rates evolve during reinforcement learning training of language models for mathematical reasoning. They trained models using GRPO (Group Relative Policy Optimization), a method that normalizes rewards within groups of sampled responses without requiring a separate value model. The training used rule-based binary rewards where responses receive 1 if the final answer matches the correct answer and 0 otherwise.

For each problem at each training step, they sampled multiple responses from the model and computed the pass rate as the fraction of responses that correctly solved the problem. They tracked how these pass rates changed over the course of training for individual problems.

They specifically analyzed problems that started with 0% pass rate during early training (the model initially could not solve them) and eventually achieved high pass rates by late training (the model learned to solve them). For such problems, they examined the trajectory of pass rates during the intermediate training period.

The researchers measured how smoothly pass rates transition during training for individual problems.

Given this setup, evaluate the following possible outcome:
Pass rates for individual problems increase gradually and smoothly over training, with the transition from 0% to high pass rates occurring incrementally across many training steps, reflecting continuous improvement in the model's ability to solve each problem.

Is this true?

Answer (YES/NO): NO